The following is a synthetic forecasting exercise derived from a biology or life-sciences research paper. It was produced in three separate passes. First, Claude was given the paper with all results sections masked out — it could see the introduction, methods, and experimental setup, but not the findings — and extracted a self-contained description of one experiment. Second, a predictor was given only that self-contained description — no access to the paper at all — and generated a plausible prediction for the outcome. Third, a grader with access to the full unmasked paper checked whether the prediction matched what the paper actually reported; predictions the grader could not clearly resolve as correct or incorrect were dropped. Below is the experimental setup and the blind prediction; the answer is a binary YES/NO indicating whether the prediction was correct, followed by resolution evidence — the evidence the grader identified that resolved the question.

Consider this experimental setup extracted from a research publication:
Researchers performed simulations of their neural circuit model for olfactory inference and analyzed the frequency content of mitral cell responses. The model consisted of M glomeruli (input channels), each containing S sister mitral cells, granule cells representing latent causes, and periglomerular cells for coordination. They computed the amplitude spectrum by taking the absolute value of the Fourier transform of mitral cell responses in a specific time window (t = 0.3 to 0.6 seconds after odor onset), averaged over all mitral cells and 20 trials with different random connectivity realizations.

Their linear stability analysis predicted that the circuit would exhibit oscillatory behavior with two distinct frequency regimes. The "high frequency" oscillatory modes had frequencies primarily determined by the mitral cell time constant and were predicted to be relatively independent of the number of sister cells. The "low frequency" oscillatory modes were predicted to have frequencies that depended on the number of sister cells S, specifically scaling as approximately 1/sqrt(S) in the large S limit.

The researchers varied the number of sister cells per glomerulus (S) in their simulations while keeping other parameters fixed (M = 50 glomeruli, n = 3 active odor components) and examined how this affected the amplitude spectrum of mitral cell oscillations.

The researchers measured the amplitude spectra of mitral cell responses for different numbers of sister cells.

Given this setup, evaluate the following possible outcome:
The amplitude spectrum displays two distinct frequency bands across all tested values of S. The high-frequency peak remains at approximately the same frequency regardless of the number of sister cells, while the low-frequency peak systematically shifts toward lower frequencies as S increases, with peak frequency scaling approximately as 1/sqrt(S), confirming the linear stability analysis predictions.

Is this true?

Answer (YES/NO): NO